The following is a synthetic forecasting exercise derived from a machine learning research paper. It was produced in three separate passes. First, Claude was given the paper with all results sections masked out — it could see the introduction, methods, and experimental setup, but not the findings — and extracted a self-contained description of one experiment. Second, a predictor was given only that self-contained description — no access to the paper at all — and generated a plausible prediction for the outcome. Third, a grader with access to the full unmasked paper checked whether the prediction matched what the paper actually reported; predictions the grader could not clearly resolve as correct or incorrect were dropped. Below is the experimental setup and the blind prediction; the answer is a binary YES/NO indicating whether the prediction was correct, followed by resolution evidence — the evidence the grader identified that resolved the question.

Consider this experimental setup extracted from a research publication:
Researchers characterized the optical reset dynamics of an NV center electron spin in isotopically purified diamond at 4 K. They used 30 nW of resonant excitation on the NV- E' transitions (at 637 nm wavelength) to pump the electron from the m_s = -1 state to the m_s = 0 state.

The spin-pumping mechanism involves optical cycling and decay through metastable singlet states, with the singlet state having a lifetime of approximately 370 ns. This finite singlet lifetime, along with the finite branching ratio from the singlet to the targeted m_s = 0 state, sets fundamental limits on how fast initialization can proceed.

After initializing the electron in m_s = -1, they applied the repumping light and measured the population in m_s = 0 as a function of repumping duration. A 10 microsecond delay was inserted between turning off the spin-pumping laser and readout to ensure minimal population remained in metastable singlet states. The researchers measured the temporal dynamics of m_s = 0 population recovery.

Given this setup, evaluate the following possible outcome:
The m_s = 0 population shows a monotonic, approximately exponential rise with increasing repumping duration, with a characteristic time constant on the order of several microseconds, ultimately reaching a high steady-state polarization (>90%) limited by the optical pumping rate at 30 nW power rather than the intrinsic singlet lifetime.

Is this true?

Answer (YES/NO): NO